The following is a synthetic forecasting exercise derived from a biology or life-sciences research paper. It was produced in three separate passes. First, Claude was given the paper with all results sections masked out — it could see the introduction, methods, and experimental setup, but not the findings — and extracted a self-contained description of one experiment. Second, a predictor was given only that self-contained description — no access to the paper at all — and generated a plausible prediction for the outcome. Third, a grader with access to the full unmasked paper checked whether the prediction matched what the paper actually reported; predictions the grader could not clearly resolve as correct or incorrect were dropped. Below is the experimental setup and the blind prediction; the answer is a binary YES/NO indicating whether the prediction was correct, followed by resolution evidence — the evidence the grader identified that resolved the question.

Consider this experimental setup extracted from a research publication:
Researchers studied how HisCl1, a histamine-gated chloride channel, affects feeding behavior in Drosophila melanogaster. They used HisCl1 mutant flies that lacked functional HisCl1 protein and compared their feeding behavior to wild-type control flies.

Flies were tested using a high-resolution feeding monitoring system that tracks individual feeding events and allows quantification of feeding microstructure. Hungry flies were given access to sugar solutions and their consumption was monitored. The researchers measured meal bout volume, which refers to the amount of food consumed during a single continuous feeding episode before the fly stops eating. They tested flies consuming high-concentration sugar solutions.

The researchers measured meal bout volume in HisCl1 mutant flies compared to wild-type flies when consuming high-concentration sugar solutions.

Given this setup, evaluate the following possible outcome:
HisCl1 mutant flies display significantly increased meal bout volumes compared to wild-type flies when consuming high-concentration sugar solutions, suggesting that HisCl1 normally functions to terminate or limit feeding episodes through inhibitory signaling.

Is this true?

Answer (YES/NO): YES